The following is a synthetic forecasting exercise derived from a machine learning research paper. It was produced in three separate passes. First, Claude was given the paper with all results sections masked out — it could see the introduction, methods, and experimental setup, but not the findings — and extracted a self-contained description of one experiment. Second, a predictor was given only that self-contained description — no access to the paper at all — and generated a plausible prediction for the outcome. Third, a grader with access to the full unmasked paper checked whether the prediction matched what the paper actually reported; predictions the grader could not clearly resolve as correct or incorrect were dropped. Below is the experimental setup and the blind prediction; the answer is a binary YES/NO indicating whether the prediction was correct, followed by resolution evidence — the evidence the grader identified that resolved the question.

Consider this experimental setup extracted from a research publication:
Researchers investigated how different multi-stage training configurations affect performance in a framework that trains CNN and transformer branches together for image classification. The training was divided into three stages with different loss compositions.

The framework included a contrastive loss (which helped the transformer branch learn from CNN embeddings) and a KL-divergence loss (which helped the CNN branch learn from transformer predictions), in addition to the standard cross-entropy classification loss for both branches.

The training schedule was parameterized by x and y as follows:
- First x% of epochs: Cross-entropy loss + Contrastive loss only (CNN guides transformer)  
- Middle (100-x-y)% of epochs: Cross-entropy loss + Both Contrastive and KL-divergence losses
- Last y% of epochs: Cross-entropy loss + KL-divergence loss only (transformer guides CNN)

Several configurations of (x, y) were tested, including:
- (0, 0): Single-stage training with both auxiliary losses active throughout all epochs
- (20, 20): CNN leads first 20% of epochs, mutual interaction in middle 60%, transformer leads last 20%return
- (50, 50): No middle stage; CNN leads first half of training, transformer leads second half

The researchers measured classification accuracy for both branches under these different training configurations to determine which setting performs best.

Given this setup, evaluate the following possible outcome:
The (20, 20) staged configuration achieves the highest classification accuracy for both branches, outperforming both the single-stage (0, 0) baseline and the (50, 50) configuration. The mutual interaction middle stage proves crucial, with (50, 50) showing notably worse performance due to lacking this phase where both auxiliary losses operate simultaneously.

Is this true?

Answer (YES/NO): NO